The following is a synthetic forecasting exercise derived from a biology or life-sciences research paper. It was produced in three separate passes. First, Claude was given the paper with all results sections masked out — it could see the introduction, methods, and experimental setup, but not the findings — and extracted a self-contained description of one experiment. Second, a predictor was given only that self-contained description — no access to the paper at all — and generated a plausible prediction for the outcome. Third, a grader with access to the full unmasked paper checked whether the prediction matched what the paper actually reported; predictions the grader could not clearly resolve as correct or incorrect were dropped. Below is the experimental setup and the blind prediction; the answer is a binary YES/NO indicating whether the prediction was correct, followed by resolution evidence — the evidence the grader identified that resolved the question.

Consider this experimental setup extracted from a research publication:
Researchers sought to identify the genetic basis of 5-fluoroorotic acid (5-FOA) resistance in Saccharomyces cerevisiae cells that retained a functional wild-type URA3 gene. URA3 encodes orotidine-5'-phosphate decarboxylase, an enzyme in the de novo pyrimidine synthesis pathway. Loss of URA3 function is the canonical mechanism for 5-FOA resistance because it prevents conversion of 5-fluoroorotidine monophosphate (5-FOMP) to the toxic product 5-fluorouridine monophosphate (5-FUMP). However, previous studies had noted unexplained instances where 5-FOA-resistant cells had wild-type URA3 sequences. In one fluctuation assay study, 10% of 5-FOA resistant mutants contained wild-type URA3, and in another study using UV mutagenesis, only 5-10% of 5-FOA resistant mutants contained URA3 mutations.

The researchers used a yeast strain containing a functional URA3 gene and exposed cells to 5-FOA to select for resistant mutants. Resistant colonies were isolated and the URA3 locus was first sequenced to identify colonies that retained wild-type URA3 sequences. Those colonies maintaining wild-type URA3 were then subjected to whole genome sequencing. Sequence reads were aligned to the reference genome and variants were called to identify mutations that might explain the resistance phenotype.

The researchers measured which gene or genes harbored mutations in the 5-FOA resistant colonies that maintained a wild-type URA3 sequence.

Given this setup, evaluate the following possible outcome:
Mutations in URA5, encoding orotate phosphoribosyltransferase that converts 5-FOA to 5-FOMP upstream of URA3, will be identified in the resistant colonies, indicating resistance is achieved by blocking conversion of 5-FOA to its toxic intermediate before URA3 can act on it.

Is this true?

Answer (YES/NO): NO